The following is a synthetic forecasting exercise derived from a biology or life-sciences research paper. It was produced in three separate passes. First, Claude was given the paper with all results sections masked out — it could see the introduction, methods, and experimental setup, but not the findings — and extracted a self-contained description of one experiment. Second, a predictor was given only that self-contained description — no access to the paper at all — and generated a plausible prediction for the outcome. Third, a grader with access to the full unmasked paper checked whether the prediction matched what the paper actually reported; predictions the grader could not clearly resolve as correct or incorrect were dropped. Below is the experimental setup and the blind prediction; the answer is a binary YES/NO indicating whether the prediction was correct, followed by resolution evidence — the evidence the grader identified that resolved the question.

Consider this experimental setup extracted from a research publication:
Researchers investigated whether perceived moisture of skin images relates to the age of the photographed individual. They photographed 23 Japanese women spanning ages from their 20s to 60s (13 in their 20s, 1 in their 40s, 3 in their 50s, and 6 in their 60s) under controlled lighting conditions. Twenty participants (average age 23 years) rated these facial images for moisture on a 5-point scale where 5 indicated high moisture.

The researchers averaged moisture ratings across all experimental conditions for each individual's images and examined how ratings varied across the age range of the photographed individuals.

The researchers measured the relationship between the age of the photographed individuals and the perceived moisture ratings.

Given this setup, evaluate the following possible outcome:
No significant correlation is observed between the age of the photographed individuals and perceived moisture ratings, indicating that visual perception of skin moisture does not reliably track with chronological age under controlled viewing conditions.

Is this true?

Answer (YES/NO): NO